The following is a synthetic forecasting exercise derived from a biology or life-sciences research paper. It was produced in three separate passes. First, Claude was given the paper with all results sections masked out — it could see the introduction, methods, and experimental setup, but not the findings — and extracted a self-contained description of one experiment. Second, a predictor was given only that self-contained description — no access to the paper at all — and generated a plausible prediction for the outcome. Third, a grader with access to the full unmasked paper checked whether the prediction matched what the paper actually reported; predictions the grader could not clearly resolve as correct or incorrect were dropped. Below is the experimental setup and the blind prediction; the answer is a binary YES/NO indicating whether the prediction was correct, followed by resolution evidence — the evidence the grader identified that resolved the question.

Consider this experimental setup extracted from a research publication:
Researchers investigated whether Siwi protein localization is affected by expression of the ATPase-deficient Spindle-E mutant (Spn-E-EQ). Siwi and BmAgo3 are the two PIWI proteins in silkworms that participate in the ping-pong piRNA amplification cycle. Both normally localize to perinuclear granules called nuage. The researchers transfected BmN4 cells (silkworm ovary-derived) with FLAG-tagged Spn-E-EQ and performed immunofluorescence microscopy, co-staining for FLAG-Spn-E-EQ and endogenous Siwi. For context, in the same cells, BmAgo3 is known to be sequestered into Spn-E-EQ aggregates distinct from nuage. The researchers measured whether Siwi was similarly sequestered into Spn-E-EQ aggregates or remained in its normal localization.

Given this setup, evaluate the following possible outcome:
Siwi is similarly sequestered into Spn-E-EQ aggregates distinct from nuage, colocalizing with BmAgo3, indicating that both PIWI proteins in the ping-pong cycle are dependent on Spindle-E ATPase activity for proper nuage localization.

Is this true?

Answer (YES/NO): NO